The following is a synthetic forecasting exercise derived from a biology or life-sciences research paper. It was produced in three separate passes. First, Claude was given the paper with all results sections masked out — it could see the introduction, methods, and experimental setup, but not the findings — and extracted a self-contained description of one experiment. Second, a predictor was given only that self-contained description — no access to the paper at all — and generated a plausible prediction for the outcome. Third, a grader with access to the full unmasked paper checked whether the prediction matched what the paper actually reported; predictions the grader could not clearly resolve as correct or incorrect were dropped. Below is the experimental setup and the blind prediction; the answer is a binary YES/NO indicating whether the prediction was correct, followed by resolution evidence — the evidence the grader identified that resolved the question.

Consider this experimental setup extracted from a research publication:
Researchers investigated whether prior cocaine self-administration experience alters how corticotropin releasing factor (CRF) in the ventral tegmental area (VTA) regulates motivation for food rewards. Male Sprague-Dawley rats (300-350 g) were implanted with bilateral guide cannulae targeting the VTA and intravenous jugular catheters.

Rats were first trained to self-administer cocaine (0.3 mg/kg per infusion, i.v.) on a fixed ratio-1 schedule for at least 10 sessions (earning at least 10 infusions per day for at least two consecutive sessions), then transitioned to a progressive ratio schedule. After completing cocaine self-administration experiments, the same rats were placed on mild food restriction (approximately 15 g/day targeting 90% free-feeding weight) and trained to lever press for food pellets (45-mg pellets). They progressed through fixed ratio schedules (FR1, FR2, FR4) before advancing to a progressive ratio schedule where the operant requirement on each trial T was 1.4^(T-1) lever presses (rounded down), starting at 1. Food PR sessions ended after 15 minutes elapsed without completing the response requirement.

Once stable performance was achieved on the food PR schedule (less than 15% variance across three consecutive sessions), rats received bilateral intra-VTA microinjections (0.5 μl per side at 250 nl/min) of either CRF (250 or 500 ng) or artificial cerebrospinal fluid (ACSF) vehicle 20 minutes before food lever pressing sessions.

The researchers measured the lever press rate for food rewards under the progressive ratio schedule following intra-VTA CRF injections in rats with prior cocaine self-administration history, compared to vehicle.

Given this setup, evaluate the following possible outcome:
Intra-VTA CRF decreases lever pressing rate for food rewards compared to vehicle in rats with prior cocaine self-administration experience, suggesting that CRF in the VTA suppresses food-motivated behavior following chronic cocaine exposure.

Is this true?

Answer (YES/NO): NO